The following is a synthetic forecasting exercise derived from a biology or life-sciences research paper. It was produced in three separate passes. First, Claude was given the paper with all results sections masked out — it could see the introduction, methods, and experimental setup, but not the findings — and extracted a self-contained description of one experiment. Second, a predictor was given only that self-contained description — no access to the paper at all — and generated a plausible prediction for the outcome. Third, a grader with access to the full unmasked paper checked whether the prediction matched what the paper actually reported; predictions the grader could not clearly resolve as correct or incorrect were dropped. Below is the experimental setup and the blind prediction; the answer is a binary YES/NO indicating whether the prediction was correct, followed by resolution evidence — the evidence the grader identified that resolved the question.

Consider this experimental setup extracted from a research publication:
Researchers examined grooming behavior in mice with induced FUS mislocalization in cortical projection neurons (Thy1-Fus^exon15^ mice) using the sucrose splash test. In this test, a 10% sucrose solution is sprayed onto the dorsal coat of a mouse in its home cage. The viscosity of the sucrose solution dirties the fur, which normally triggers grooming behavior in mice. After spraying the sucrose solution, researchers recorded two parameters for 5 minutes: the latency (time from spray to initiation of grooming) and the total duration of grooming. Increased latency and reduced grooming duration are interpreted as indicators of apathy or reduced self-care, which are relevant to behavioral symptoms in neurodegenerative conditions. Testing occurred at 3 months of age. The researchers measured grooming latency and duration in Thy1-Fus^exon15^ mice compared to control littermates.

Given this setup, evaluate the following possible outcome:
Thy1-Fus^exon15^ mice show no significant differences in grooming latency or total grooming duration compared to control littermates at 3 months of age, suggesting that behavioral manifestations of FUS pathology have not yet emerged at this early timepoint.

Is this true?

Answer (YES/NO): NO